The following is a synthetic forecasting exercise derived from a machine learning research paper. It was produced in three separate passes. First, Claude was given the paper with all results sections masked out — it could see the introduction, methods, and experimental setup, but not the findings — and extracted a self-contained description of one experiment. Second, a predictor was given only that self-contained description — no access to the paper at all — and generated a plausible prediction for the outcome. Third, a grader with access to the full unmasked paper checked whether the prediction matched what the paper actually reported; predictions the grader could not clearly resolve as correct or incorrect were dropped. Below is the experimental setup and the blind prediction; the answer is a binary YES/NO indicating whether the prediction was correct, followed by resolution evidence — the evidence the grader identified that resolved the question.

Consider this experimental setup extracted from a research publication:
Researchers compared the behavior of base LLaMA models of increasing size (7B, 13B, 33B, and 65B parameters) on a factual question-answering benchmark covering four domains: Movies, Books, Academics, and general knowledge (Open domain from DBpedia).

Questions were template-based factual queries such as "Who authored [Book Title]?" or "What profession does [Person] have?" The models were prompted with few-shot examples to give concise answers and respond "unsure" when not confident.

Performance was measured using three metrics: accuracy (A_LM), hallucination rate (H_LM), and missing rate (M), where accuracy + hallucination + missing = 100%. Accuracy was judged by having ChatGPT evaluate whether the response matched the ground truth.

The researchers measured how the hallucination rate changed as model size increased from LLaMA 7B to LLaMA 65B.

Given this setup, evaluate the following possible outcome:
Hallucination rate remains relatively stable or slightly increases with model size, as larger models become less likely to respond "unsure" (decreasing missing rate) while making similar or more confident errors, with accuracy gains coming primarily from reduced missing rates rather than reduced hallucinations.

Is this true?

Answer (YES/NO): YES